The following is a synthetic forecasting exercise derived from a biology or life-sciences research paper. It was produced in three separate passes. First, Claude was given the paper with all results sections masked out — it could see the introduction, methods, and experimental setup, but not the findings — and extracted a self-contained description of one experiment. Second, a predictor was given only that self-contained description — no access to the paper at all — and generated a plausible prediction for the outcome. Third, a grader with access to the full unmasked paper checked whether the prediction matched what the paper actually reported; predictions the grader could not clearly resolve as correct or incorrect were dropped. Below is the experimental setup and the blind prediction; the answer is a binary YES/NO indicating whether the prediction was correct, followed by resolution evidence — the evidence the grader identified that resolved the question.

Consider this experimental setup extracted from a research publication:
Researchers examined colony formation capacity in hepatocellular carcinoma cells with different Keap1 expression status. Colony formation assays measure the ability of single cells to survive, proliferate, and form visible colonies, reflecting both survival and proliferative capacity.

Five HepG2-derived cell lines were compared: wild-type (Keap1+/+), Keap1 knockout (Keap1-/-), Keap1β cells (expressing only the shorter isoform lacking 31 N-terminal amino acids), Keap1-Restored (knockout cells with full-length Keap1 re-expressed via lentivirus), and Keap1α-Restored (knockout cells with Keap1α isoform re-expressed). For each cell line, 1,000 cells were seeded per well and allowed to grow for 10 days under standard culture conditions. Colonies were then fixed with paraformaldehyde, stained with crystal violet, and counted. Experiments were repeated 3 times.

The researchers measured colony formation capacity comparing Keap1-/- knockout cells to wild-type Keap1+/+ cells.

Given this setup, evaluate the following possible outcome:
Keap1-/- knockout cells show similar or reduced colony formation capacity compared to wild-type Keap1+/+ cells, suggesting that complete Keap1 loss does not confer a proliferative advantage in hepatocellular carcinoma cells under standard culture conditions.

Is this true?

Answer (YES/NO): YES